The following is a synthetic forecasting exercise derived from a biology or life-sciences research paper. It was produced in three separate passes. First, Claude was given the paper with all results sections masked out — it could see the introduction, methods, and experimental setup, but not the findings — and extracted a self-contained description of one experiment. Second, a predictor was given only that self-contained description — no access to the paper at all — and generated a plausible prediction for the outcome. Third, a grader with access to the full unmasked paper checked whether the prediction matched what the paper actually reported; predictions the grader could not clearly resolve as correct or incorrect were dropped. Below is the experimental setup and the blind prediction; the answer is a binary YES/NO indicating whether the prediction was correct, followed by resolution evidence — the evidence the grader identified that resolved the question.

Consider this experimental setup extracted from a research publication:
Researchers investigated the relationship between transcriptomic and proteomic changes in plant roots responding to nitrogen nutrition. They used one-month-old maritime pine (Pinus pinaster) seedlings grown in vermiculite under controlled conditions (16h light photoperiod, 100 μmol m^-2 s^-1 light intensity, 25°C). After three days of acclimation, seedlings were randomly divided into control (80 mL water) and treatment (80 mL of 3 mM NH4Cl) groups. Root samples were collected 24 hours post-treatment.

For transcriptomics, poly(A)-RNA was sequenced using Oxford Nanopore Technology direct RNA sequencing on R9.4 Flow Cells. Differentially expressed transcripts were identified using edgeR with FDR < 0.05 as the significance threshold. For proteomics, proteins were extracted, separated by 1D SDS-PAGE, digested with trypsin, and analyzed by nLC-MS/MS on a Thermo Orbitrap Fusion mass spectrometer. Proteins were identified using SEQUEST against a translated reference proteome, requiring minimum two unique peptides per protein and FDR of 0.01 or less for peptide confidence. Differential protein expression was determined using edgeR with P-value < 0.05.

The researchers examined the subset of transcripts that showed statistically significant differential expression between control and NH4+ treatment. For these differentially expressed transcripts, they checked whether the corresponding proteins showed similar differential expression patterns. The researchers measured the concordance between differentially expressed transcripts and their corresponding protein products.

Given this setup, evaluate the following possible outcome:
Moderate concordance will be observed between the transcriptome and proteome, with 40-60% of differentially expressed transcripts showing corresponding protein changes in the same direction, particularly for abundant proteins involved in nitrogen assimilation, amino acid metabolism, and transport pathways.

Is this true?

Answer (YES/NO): NO